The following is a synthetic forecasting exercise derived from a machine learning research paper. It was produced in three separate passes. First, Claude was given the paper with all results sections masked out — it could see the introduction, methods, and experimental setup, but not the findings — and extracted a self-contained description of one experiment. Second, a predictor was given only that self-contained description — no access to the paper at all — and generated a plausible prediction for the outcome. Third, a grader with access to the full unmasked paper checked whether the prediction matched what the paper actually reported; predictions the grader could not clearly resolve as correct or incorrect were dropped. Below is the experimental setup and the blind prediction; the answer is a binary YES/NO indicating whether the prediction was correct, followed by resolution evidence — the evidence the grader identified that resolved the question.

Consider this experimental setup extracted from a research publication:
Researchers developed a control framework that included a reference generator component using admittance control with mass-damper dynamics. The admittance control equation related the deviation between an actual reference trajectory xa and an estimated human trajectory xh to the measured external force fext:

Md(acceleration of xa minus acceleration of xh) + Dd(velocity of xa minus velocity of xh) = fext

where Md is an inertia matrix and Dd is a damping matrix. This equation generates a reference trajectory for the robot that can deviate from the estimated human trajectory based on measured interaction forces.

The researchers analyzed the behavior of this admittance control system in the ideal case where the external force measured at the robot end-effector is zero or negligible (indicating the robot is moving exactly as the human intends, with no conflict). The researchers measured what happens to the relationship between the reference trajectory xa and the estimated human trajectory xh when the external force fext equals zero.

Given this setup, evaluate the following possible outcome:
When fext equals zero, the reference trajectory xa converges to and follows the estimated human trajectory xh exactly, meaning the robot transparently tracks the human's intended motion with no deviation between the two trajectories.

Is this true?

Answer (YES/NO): NO